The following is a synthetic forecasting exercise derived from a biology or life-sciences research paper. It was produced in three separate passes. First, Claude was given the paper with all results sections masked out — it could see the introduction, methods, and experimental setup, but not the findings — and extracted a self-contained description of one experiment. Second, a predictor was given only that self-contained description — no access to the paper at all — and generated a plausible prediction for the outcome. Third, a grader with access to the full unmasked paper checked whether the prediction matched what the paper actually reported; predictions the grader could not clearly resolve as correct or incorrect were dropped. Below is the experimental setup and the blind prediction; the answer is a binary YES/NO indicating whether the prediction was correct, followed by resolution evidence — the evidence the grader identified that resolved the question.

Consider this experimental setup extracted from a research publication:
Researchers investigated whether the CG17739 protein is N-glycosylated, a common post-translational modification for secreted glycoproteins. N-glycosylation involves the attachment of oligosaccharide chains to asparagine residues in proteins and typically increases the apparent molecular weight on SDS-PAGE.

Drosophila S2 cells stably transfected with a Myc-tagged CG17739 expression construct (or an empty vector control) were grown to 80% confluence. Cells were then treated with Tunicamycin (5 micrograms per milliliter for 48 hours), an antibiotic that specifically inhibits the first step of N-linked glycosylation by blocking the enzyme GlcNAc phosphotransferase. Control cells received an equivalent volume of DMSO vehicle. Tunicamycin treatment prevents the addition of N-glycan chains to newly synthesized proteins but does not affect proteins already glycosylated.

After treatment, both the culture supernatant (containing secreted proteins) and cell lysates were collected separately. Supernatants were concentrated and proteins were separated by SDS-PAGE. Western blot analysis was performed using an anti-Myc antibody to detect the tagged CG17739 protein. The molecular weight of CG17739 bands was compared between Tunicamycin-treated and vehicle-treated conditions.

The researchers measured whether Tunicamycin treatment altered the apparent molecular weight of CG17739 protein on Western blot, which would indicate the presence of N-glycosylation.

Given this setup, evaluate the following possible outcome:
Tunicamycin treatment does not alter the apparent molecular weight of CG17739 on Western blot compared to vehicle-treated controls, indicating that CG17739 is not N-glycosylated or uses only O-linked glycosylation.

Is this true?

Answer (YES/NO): NO